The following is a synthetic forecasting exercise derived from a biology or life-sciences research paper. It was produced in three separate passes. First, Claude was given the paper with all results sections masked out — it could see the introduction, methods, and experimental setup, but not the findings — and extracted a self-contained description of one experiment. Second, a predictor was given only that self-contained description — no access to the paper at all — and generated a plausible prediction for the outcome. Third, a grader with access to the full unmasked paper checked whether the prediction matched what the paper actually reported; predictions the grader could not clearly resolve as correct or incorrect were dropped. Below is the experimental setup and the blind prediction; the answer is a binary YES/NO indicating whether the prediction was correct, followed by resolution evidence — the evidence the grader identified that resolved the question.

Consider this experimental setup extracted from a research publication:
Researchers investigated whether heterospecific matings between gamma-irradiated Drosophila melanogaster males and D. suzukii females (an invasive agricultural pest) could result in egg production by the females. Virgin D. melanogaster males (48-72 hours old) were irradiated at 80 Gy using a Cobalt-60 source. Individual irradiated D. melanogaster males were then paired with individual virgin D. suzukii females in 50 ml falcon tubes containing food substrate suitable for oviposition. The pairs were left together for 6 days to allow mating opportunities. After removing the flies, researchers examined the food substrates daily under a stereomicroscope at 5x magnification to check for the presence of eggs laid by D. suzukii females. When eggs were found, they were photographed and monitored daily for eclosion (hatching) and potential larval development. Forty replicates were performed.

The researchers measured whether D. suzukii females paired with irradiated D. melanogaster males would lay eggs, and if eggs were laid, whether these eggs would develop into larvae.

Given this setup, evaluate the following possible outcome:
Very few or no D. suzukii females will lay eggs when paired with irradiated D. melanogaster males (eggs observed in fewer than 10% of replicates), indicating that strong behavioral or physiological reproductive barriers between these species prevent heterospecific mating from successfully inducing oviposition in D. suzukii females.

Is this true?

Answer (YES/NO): NO